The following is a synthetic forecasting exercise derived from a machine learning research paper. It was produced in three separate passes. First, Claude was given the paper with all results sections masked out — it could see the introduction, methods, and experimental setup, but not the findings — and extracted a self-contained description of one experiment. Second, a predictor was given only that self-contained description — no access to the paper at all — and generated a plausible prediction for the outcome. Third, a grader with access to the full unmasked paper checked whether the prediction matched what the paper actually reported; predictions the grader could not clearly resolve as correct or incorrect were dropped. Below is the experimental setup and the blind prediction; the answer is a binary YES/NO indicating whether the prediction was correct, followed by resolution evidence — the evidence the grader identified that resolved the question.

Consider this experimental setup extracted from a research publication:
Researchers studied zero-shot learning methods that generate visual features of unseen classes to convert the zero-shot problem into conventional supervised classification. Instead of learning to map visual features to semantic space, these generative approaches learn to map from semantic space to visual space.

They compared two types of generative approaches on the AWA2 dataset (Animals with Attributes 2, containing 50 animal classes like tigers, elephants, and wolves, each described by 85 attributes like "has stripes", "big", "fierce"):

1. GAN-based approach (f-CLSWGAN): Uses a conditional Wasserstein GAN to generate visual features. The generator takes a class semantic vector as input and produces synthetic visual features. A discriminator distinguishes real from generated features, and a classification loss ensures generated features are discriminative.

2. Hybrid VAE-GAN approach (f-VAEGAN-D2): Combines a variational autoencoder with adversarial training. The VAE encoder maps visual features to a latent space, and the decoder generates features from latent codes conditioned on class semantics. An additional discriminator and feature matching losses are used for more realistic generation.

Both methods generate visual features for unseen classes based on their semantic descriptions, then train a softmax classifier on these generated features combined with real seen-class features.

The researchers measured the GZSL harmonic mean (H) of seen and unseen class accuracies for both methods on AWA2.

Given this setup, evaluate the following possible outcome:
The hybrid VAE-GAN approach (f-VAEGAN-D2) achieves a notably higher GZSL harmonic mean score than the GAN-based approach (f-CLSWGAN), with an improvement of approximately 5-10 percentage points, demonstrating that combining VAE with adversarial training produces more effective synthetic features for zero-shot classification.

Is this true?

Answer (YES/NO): NO